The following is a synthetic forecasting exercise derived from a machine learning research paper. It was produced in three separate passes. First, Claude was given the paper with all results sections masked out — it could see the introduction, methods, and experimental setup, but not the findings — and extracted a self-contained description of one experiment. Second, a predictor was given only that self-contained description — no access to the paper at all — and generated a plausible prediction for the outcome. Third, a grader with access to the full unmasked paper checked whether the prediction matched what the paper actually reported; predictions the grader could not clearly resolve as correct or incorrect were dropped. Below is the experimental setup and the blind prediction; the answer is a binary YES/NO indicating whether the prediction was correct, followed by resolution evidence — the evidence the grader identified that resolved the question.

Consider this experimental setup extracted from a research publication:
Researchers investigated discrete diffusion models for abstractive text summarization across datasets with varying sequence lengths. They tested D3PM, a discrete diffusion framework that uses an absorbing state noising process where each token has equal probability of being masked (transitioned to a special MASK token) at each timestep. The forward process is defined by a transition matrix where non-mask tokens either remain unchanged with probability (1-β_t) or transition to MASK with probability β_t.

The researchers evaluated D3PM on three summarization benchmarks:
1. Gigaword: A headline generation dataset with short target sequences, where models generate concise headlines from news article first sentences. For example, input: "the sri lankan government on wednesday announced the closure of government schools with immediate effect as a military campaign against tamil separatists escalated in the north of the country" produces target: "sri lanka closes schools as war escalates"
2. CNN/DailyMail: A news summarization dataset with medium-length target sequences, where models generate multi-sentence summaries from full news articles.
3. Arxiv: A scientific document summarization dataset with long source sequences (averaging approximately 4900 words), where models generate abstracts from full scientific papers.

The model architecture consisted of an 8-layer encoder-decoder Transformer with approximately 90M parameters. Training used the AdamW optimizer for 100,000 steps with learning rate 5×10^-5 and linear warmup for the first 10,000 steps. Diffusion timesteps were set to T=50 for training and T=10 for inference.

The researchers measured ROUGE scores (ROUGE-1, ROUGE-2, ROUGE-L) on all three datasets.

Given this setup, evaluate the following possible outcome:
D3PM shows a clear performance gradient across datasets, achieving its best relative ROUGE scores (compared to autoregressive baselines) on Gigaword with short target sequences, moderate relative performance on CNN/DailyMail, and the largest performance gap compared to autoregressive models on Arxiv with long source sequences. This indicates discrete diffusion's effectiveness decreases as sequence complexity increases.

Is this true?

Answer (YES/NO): NO